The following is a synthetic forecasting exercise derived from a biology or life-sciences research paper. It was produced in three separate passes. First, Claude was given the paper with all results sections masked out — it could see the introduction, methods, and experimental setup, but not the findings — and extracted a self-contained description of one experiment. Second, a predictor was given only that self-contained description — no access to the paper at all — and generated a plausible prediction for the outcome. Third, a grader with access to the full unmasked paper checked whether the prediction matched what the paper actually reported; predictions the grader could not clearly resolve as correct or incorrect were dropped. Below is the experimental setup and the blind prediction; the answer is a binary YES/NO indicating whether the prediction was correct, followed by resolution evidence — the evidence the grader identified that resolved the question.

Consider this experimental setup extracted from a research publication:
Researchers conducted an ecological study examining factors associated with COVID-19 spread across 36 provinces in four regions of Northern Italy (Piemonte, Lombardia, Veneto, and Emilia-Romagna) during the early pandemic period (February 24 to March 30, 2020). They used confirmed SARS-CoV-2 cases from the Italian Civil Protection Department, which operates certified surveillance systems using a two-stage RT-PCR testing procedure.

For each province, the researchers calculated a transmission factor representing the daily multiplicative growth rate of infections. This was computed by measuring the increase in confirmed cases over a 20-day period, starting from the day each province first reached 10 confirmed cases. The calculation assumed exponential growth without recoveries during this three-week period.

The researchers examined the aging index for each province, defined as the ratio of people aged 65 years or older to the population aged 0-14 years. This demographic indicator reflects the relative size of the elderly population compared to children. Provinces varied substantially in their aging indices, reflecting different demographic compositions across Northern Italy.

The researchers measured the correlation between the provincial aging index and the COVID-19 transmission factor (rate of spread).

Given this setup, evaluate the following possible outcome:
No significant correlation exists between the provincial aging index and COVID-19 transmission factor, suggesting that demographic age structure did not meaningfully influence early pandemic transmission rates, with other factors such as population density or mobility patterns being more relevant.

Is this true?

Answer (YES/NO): NO